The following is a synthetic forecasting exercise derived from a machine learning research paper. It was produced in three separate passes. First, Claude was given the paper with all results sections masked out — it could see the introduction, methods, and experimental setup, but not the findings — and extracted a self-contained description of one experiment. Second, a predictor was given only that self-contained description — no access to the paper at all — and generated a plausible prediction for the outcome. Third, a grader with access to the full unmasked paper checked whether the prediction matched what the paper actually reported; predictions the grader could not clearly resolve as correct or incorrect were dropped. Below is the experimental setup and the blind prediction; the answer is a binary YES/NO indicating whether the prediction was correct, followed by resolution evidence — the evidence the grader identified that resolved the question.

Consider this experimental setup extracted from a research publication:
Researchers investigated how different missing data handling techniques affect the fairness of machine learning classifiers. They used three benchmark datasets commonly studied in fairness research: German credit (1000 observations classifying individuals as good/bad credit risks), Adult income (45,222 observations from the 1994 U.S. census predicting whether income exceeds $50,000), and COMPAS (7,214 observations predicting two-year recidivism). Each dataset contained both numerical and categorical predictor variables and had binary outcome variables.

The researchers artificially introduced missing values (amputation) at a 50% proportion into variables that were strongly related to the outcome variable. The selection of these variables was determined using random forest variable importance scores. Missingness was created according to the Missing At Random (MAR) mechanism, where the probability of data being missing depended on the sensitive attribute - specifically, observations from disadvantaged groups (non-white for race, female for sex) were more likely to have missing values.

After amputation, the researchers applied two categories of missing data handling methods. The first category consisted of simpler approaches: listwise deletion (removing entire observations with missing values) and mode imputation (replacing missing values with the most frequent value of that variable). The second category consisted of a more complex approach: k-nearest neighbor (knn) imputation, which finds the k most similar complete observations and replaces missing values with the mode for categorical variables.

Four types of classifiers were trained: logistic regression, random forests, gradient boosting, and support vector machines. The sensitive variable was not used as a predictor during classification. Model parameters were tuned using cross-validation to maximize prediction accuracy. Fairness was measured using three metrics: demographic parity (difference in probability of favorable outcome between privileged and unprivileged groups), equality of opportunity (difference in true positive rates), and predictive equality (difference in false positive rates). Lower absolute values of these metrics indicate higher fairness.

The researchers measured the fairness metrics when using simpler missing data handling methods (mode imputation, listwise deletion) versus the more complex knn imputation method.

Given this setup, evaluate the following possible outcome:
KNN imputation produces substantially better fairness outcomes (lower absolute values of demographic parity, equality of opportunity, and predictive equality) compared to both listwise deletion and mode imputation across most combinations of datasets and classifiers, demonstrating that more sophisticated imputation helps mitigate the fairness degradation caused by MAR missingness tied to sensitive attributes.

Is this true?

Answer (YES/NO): NO